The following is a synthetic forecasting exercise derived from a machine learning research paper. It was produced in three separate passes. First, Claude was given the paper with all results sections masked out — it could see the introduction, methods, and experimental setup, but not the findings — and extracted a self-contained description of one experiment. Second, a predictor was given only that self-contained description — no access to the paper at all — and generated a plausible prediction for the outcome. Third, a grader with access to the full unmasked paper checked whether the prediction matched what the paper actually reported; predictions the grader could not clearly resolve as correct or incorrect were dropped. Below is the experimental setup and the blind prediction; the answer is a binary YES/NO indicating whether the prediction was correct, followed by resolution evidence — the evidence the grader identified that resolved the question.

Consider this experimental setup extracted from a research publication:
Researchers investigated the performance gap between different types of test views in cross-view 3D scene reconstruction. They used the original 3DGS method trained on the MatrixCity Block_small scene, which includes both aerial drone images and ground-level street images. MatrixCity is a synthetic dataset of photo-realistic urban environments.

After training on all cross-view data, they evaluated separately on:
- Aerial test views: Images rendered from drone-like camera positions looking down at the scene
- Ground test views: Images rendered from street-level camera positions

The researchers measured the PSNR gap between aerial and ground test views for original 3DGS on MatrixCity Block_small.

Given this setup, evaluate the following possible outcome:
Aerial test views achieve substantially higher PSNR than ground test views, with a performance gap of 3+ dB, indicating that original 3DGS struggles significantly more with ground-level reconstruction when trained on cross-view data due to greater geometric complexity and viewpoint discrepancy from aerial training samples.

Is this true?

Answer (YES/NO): NO